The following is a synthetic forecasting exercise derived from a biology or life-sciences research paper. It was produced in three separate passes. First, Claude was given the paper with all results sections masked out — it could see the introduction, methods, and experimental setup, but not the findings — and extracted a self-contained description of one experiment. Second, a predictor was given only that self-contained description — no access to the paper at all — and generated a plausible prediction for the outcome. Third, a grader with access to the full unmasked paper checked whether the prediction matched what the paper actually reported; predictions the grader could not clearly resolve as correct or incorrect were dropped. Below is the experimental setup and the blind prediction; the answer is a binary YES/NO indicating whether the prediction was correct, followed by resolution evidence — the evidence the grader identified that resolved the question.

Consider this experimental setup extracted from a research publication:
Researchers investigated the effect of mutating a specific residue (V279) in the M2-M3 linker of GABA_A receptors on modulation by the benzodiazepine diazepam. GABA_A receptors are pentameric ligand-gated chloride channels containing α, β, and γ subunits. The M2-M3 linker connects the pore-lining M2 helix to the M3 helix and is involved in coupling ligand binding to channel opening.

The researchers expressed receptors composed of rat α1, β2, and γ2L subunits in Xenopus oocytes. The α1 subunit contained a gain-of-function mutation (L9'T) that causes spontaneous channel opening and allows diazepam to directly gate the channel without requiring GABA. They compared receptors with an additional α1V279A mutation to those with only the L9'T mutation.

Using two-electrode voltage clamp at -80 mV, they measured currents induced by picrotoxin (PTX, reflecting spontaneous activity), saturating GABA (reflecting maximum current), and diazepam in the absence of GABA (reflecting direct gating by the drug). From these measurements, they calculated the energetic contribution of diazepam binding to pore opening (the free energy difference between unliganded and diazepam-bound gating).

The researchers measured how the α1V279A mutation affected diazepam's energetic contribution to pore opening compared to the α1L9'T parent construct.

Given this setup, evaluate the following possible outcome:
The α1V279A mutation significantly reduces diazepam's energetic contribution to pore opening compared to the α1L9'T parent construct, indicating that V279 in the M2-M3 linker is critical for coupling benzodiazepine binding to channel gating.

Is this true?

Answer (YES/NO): NO